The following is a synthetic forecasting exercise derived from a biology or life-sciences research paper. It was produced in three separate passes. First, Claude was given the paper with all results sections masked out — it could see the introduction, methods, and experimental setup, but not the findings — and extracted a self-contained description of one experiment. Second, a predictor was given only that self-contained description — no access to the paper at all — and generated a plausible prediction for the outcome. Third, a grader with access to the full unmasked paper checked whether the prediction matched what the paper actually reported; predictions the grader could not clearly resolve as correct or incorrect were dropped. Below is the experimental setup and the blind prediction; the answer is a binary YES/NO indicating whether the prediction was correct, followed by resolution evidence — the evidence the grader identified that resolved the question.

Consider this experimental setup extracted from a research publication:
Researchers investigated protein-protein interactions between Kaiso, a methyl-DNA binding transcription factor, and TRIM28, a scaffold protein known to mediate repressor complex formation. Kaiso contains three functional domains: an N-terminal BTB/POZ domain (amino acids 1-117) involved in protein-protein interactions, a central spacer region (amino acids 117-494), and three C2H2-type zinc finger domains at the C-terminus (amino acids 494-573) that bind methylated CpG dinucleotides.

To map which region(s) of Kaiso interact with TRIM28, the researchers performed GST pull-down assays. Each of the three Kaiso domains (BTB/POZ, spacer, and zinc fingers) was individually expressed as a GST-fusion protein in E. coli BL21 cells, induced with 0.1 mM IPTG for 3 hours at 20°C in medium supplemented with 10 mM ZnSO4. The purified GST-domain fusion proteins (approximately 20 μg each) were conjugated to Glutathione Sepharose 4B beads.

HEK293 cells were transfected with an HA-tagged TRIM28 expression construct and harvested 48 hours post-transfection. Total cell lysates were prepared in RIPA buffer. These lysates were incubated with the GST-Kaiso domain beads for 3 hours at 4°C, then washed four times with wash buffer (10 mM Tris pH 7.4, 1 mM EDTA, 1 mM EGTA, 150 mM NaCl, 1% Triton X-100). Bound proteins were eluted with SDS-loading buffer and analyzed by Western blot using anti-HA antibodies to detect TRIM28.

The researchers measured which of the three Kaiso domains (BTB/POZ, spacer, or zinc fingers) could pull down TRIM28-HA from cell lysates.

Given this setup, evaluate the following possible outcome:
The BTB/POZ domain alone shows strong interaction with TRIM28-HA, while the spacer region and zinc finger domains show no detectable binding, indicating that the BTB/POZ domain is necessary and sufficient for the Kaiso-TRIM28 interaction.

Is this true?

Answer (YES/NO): NO